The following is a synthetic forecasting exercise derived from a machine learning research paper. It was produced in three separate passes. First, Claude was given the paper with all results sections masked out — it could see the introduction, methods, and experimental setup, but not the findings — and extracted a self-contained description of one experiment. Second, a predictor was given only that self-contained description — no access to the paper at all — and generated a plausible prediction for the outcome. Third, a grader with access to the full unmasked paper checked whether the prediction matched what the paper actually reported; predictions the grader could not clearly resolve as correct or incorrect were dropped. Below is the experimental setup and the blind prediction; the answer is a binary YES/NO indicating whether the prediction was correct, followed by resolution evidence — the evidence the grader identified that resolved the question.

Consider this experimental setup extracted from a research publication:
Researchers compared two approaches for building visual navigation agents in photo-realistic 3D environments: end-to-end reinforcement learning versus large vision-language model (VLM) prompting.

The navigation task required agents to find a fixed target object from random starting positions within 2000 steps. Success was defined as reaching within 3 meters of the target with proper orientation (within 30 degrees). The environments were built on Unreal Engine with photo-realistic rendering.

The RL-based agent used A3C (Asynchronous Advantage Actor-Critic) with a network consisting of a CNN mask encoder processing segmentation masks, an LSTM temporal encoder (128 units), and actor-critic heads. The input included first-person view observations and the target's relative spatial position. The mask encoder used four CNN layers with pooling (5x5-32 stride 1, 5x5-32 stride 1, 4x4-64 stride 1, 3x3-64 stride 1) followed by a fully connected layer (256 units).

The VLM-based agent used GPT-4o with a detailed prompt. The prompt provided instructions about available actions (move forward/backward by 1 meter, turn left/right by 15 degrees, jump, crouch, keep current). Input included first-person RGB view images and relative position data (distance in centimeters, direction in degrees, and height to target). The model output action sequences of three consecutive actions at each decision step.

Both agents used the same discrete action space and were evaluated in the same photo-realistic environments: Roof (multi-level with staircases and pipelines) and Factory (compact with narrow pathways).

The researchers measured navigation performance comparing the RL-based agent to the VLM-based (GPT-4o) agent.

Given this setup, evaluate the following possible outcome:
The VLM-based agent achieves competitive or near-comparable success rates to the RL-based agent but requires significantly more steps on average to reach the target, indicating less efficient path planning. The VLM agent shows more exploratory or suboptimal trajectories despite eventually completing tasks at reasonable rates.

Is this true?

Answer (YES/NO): NO